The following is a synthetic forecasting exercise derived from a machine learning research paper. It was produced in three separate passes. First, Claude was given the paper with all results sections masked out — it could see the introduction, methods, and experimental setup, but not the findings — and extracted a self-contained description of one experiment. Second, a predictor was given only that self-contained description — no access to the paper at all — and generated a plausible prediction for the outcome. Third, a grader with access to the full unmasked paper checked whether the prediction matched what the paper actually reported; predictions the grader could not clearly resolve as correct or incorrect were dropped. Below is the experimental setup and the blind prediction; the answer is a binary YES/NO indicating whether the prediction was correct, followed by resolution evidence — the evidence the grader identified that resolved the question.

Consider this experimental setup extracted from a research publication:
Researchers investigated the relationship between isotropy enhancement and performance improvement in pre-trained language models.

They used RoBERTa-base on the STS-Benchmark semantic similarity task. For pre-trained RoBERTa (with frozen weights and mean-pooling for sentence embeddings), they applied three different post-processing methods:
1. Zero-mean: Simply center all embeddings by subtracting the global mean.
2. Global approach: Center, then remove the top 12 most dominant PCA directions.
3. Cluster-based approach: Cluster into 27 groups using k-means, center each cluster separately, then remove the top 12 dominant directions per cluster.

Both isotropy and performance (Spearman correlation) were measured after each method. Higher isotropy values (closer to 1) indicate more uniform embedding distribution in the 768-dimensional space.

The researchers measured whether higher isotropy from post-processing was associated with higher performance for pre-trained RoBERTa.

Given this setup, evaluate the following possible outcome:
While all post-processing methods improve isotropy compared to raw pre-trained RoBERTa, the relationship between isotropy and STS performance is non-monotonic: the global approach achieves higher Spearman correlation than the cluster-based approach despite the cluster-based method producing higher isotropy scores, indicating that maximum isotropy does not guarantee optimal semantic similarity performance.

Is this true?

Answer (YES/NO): NO